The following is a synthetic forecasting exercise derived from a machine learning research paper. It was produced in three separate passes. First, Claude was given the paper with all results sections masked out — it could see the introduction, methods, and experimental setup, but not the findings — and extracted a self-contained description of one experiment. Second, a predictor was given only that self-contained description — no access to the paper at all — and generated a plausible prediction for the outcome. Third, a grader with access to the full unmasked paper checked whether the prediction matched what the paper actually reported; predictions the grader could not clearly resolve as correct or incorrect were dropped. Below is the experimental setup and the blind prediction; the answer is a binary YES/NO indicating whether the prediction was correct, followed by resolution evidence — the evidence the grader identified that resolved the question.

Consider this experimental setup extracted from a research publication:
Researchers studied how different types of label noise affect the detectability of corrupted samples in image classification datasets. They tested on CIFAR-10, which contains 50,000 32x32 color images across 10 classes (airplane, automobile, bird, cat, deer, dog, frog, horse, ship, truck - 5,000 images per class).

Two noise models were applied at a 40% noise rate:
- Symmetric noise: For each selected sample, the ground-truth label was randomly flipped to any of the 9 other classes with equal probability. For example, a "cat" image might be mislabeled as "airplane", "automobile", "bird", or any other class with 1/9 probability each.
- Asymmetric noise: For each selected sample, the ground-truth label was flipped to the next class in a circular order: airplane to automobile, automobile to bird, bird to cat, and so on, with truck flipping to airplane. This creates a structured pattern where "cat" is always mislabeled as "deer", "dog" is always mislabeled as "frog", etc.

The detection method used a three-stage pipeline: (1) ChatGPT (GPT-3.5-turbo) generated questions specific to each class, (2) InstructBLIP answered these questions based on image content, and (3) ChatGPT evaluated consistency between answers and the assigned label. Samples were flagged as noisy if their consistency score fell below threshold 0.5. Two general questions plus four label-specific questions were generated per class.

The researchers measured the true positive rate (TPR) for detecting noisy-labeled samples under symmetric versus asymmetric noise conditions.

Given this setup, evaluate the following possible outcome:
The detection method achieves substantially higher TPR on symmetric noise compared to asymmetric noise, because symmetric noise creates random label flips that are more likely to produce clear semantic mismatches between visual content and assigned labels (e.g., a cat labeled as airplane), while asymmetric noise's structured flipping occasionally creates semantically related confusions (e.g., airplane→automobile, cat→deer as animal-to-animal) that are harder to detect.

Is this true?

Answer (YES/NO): NO